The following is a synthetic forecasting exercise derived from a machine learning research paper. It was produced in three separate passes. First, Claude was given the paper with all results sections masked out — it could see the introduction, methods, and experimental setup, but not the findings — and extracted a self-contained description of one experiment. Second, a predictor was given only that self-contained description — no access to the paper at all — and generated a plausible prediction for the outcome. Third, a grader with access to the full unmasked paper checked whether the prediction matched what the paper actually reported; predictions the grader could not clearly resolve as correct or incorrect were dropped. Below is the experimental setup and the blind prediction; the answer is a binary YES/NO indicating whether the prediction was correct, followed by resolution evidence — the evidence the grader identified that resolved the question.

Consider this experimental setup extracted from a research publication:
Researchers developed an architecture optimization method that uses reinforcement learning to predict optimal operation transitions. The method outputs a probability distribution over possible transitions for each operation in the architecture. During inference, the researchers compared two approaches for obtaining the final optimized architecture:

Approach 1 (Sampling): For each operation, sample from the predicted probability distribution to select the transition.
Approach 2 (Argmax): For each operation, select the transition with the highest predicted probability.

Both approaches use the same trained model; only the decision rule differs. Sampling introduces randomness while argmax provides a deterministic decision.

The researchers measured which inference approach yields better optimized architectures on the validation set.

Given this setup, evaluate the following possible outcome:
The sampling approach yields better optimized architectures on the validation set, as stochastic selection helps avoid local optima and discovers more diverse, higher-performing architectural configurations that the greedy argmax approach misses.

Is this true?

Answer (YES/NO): YES